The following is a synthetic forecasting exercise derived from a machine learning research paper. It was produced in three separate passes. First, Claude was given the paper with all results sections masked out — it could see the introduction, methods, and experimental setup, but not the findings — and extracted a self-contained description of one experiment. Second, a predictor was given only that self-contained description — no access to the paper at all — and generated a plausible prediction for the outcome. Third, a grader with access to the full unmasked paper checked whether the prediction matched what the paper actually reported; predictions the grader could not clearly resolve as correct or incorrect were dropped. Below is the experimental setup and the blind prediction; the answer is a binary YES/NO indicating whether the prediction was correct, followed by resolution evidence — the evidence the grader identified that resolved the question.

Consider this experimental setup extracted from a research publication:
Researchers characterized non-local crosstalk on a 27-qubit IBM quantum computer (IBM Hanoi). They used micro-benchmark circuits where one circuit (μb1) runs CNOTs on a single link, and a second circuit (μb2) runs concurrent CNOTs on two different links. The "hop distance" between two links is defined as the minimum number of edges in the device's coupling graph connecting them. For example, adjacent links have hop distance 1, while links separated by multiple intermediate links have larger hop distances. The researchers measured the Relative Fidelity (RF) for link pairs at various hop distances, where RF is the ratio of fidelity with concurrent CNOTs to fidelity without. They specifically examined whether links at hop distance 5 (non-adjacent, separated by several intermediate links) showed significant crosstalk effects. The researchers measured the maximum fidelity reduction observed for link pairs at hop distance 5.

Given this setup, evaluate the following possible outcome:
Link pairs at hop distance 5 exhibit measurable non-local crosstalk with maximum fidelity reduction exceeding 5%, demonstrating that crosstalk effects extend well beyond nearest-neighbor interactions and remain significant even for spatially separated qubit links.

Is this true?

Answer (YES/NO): YES